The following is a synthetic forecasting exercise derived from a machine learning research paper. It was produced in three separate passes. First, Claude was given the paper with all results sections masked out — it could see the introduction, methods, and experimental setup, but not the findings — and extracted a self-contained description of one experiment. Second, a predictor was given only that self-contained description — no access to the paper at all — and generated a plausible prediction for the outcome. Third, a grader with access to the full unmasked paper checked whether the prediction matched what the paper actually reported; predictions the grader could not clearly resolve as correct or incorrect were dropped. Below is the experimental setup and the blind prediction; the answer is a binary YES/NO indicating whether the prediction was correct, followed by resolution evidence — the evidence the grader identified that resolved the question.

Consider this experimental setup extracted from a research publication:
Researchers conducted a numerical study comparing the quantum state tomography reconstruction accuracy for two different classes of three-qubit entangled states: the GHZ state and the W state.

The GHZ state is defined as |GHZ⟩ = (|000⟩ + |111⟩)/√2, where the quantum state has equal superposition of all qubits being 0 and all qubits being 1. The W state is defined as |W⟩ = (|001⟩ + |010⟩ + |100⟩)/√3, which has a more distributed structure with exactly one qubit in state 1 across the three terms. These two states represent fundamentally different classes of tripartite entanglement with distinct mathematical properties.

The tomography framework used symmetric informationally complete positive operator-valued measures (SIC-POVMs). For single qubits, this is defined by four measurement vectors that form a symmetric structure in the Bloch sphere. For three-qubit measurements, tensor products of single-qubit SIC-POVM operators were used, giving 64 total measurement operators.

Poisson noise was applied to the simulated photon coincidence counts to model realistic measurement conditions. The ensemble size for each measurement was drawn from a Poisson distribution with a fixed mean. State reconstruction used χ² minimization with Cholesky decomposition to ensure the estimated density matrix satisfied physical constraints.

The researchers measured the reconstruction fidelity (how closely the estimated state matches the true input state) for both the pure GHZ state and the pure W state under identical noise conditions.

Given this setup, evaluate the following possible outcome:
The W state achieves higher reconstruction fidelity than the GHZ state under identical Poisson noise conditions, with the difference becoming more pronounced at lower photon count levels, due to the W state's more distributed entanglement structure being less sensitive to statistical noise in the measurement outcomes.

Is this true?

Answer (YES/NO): YES